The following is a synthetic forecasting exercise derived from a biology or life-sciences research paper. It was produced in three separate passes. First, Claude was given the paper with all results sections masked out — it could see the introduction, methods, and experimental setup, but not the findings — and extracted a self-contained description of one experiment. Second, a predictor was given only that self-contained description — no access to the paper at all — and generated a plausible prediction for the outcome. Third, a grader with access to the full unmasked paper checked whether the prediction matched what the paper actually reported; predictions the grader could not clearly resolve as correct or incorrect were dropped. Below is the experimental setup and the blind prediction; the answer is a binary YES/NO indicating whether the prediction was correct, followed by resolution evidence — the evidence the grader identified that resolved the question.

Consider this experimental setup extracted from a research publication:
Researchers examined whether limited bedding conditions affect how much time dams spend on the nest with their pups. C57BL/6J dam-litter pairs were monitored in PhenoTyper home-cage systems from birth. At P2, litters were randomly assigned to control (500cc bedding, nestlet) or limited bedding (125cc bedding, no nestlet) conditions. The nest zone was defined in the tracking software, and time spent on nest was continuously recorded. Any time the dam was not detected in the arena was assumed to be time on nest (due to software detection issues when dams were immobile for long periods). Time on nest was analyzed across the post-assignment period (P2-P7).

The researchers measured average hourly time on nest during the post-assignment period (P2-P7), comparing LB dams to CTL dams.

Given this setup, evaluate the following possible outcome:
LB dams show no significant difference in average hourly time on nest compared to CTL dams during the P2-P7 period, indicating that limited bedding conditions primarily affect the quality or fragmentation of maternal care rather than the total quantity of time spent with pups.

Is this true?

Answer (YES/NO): NO